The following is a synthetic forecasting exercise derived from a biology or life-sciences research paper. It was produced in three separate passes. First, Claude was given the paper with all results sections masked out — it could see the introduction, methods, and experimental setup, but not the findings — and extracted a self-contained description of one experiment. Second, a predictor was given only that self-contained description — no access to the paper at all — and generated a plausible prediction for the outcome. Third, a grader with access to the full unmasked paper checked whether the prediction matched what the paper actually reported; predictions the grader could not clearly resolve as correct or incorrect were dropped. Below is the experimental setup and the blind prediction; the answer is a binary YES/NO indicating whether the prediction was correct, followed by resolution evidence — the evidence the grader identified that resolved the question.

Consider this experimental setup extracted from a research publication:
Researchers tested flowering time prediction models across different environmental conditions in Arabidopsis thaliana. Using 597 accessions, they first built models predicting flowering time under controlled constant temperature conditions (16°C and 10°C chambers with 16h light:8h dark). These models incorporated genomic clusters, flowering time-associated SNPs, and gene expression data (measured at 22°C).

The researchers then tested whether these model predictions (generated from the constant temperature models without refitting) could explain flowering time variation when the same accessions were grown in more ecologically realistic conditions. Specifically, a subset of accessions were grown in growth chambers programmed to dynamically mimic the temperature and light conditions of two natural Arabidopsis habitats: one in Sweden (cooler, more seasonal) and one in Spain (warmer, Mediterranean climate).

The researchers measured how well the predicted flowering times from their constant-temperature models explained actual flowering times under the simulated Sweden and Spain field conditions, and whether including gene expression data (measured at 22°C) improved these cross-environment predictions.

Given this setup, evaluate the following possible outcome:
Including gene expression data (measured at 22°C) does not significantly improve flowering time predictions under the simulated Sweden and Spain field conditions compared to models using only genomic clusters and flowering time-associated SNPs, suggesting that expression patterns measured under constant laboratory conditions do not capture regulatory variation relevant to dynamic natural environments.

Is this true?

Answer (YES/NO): NO